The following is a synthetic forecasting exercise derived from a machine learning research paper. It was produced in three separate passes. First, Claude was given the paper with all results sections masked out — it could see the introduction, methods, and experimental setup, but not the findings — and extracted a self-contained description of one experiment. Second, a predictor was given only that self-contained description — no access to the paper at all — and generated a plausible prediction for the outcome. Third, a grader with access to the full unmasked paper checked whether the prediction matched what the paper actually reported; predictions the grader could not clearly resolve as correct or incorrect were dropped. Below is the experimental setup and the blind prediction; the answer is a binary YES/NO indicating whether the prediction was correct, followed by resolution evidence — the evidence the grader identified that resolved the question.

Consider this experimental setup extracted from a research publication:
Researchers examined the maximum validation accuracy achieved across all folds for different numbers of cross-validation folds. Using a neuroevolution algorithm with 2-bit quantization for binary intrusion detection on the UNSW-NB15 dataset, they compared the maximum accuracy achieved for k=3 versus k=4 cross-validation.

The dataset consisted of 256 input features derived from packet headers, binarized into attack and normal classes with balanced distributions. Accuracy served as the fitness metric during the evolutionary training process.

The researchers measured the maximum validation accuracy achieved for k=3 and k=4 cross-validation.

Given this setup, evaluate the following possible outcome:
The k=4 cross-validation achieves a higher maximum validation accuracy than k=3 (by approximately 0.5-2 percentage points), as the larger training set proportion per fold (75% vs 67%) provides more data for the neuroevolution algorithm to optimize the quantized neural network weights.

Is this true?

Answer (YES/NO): NO